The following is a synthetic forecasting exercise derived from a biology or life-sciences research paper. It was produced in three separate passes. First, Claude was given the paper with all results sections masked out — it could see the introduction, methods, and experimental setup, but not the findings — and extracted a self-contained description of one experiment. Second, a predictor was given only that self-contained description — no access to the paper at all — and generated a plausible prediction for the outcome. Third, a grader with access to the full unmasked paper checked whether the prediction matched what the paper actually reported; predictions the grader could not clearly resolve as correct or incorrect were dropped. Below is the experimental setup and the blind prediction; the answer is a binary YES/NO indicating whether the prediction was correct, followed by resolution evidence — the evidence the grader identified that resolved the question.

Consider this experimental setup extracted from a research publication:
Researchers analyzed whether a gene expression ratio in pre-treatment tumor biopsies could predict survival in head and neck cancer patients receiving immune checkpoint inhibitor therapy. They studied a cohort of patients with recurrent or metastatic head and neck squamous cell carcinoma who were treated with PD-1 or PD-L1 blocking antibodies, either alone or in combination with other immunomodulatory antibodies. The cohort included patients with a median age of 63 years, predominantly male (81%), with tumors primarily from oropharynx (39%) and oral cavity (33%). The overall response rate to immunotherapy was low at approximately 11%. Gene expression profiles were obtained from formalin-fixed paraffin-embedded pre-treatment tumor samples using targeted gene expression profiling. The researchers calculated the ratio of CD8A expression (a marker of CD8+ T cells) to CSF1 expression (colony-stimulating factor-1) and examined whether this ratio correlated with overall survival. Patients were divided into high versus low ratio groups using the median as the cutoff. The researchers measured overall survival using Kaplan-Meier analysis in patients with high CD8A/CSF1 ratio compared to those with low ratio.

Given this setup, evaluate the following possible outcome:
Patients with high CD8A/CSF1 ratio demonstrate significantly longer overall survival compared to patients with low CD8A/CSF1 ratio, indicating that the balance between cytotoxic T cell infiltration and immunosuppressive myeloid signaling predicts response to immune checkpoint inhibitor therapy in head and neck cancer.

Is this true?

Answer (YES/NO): NO